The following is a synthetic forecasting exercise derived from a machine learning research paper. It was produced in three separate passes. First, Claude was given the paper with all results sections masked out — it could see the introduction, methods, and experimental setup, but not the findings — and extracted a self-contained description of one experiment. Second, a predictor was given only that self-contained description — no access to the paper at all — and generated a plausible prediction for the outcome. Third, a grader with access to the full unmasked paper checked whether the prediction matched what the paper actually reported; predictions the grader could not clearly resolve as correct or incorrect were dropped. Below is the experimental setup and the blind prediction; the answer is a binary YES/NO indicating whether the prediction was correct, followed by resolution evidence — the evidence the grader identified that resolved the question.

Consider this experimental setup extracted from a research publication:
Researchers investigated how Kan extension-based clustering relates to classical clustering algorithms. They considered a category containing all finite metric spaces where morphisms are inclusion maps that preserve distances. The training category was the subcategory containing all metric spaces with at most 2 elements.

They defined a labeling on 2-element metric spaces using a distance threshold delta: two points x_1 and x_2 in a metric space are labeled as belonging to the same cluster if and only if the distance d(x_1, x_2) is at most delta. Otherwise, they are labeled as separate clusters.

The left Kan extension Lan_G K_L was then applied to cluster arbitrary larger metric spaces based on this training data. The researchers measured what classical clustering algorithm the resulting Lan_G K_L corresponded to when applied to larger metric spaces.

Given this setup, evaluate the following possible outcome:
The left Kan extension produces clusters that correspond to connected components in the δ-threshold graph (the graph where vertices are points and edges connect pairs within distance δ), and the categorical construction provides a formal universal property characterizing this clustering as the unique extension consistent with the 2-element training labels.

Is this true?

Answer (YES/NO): NO